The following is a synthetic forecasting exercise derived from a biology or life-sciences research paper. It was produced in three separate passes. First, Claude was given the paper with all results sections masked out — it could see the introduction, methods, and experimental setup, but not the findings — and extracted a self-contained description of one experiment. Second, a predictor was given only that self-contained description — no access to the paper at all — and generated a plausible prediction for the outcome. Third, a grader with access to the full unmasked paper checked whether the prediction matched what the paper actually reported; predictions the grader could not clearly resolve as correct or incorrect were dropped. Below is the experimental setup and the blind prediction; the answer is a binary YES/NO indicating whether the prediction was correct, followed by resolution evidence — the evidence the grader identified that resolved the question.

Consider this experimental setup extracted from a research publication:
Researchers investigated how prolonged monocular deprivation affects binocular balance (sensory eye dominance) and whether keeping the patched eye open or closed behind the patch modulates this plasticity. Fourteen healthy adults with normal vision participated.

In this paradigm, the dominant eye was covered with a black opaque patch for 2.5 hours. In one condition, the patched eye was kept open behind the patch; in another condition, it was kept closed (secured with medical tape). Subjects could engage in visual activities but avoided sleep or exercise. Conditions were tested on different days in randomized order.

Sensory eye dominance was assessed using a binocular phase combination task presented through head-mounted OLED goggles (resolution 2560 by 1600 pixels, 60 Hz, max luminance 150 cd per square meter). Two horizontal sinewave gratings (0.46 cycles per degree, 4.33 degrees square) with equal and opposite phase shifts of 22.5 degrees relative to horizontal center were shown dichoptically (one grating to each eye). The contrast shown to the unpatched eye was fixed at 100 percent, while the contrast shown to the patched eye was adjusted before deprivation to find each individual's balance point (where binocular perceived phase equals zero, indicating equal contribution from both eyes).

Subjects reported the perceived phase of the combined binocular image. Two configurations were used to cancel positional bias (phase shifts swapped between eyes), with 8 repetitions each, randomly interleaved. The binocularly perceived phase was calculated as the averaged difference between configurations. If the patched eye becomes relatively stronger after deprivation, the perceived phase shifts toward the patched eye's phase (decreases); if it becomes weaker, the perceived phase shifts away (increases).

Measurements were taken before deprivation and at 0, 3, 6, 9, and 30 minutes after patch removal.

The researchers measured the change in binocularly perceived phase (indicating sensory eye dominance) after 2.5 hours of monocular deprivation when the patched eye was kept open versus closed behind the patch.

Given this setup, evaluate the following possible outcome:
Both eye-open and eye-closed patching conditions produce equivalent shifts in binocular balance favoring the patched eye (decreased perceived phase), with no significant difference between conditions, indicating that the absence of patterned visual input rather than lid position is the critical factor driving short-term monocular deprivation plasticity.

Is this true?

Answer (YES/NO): NO